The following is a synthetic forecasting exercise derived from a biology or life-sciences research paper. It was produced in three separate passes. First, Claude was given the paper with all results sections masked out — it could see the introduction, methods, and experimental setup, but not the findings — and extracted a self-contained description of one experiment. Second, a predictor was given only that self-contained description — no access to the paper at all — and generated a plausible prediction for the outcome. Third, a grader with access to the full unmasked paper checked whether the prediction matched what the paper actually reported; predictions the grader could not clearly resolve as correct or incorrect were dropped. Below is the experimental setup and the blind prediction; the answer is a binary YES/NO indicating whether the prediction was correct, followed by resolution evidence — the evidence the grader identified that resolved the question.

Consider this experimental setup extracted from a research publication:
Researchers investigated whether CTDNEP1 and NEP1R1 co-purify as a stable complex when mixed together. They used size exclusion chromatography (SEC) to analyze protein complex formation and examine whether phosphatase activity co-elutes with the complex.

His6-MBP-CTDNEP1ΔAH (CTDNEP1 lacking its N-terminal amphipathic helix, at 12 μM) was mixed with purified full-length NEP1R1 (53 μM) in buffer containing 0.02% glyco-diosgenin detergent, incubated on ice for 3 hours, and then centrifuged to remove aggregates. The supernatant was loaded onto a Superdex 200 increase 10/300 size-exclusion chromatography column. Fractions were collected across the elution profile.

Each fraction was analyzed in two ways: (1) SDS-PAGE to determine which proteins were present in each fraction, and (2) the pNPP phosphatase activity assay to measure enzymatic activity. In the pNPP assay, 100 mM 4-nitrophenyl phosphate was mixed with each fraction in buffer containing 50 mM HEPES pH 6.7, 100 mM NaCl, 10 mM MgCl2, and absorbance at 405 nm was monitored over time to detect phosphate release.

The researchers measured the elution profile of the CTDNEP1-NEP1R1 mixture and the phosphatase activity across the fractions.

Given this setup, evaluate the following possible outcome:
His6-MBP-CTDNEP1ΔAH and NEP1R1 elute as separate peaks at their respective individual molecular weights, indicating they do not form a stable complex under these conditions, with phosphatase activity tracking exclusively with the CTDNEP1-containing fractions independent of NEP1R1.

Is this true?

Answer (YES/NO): NO